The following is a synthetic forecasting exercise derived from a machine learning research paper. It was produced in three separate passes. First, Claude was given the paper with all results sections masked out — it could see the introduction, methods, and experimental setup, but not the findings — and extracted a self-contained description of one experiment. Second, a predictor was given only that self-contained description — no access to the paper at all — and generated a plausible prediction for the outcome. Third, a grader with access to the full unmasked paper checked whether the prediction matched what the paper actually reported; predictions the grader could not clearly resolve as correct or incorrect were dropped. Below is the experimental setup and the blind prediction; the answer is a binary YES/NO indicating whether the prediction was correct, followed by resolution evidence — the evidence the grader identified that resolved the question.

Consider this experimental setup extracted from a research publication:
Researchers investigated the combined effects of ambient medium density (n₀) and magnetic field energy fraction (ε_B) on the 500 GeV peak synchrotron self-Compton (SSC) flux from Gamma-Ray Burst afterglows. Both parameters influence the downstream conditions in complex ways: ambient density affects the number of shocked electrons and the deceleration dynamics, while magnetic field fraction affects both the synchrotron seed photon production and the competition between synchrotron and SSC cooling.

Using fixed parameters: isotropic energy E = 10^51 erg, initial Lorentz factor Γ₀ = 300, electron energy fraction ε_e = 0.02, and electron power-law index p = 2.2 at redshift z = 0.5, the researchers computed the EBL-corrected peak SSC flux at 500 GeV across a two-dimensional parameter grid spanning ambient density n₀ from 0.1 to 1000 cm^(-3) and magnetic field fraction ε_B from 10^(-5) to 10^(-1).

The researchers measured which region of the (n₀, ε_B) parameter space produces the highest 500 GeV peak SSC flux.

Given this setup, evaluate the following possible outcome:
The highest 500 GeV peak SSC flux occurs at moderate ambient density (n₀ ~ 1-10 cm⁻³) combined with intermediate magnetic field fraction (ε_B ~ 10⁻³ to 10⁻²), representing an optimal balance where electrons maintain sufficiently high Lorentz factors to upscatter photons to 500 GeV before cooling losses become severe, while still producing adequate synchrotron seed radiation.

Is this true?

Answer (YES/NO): NO